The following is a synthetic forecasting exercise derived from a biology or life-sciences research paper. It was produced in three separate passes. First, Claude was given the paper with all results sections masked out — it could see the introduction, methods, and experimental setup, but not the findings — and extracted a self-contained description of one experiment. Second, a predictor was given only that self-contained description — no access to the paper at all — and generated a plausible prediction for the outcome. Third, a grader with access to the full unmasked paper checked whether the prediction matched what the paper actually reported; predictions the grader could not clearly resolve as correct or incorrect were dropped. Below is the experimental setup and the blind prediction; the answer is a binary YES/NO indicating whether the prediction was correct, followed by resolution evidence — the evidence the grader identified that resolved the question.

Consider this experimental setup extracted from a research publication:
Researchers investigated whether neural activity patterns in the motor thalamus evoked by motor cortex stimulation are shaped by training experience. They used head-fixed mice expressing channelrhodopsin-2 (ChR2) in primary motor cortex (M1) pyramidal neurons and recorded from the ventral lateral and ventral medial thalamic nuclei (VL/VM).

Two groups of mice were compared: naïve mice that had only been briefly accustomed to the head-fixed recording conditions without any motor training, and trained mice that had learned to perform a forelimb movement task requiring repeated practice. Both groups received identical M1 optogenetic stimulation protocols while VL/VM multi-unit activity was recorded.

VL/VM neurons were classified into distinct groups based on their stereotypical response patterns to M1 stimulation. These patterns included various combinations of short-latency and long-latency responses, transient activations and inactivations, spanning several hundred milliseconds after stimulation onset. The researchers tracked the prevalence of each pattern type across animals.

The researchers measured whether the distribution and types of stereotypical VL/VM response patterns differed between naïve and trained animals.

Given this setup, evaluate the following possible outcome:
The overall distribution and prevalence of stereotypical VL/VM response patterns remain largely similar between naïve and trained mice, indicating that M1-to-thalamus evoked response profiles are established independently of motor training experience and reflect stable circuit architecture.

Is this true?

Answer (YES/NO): YES